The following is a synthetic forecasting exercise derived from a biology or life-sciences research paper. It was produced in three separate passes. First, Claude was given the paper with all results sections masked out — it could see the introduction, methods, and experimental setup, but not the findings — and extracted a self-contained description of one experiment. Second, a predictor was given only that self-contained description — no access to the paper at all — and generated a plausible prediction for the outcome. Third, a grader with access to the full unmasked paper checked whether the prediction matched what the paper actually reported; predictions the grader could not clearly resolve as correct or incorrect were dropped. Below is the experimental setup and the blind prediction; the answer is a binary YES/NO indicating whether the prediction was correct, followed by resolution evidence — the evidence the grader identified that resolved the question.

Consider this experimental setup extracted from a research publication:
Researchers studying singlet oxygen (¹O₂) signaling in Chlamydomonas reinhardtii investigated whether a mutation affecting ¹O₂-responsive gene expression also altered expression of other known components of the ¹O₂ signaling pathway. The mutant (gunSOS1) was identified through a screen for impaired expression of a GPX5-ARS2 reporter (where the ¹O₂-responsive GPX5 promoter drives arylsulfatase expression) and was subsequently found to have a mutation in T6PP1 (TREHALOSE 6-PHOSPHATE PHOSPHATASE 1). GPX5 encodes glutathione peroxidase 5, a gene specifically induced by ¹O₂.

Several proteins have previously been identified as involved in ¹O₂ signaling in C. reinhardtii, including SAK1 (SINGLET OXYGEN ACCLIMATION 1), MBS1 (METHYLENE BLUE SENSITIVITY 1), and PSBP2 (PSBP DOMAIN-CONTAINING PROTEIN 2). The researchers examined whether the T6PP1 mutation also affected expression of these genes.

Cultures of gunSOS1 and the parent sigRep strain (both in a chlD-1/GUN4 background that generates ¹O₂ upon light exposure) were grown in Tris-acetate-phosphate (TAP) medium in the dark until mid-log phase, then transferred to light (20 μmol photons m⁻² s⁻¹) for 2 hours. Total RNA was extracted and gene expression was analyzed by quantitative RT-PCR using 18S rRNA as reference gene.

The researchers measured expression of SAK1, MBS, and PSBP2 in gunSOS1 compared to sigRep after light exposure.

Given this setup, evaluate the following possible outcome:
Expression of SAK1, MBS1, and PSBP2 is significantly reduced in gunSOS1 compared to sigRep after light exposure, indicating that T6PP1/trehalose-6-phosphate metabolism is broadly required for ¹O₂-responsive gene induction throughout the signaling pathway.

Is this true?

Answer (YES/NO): YES